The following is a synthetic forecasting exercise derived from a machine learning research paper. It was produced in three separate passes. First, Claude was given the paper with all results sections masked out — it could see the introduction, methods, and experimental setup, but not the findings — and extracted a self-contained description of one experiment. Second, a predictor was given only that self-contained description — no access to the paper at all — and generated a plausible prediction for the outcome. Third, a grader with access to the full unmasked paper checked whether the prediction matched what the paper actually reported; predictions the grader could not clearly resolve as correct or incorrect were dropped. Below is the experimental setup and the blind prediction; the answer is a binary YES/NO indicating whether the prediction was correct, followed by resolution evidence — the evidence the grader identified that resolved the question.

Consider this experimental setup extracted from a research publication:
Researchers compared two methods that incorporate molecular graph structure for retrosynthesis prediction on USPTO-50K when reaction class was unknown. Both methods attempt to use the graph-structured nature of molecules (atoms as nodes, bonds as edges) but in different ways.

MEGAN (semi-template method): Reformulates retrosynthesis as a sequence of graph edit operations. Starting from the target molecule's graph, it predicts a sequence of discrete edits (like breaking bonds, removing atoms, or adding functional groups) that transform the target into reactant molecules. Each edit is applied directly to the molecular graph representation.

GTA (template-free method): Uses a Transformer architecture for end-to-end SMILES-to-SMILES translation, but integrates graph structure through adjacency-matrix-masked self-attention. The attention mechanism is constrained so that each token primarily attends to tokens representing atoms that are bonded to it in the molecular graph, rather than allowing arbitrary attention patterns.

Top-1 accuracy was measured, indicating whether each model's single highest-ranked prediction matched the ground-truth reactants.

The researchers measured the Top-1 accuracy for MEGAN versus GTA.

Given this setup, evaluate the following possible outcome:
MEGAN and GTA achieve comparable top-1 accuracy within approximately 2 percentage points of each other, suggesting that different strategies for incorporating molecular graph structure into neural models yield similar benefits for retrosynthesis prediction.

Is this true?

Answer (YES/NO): NO